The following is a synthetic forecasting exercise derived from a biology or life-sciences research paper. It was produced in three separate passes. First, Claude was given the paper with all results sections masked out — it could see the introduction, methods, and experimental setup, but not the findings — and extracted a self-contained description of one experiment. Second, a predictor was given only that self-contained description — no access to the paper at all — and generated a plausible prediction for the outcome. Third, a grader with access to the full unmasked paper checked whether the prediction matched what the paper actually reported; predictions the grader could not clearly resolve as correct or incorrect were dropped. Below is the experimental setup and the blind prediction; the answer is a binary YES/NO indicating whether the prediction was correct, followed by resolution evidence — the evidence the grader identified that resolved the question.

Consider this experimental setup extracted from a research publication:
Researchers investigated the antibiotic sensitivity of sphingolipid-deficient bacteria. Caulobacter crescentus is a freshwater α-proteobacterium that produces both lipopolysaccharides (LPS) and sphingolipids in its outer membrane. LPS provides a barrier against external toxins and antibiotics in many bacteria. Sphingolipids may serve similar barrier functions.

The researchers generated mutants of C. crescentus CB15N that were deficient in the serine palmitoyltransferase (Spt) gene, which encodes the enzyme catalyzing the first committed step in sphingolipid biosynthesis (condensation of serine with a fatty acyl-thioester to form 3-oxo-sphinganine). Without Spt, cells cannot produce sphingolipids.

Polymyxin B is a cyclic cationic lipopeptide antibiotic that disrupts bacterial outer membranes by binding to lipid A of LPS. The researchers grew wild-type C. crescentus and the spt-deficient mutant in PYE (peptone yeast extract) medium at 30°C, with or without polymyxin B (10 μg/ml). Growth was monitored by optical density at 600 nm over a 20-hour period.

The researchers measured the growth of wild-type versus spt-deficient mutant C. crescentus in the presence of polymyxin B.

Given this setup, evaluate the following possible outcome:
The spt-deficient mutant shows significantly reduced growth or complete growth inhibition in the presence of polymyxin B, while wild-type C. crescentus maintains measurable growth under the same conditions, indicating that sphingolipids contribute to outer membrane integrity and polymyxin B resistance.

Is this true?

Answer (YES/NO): NO